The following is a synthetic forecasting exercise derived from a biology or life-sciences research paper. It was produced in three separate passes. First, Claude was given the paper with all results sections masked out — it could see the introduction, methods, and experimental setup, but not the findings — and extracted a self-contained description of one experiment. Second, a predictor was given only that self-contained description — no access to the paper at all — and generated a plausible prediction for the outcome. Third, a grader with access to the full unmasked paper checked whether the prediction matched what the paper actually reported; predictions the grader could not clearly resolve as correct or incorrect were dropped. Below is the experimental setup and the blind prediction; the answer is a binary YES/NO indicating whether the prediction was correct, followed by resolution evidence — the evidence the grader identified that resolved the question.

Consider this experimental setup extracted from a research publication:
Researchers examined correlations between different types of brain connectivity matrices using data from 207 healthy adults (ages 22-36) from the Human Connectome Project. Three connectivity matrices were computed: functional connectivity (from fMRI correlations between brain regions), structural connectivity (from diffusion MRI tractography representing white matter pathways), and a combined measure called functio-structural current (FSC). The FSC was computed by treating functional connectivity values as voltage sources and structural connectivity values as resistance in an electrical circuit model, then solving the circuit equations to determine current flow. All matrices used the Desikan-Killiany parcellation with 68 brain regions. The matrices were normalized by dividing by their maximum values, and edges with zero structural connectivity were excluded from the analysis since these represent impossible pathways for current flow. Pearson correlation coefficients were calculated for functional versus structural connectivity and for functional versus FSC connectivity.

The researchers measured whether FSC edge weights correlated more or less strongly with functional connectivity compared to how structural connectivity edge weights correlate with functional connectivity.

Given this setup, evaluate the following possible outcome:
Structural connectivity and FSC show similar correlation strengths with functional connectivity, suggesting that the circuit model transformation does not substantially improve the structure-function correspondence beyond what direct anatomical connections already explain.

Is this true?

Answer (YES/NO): NO